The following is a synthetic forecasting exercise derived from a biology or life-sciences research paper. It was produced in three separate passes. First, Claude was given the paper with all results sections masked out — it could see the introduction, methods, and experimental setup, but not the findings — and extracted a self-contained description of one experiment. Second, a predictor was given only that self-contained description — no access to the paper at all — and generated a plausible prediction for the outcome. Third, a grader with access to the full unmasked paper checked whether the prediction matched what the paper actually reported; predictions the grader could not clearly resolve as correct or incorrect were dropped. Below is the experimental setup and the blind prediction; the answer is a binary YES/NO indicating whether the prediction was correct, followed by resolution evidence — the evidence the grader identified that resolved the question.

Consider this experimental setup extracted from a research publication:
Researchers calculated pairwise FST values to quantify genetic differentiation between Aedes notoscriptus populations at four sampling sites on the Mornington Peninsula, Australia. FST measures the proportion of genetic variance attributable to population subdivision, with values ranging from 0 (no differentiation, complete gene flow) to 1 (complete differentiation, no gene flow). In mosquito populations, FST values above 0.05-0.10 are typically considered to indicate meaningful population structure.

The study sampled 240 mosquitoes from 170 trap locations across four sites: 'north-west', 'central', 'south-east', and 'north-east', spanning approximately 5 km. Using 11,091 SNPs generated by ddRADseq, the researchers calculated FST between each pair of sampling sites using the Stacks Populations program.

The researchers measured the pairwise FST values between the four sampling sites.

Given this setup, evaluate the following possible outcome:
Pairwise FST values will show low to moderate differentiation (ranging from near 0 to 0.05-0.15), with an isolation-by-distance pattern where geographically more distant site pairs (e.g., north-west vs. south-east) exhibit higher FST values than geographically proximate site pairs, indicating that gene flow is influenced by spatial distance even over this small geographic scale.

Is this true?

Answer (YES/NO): NO